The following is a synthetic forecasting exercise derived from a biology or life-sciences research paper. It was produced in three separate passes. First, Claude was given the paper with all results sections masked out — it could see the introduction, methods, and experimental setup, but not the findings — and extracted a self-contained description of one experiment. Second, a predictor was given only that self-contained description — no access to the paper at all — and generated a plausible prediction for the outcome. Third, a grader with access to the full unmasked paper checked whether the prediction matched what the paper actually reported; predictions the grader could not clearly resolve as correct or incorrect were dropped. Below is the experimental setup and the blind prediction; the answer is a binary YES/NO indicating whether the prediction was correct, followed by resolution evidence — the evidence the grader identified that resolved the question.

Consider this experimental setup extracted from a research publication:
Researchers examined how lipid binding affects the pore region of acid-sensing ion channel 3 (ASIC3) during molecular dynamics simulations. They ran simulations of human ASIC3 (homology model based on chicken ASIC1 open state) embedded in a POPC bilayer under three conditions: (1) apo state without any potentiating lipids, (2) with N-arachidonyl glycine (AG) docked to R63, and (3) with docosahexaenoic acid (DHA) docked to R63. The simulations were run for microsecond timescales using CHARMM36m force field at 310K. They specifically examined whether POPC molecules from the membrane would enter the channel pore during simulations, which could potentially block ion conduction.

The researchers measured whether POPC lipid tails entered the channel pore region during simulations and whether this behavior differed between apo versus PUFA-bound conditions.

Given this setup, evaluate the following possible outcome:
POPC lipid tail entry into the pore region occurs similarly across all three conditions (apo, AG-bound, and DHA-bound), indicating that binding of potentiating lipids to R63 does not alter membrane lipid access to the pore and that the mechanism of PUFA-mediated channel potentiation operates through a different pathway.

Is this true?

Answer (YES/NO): NO